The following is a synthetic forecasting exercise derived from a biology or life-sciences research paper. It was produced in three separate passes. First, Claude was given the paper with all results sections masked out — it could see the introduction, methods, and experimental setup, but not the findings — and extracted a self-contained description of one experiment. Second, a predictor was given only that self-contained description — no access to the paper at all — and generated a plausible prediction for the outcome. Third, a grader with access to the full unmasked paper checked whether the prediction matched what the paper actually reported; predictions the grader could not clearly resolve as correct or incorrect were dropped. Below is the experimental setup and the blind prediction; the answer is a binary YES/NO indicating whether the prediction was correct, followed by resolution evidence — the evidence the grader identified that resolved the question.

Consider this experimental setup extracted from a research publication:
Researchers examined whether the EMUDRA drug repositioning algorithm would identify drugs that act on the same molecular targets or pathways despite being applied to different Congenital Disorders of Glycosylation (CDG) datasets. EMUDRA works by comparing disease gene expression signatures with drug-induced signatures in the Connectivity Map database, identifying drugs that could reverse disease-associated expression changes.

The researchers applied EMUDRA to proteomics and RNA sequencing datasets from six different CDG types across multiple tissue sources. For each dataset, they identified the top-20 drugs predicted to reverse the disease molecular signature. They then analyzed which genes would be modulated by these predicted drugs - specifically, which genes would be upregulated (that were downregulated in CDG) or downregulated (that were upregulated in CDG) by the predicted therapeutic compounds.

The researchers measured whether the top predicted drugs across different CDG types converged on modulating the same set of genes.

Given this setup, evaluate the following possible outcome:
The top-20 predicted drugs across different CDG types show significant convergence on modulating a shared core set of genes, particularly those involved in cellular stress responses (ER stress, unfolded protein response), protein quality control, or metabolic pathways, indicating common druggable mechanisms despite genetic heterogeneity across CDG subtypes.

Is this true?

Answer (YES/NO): YES